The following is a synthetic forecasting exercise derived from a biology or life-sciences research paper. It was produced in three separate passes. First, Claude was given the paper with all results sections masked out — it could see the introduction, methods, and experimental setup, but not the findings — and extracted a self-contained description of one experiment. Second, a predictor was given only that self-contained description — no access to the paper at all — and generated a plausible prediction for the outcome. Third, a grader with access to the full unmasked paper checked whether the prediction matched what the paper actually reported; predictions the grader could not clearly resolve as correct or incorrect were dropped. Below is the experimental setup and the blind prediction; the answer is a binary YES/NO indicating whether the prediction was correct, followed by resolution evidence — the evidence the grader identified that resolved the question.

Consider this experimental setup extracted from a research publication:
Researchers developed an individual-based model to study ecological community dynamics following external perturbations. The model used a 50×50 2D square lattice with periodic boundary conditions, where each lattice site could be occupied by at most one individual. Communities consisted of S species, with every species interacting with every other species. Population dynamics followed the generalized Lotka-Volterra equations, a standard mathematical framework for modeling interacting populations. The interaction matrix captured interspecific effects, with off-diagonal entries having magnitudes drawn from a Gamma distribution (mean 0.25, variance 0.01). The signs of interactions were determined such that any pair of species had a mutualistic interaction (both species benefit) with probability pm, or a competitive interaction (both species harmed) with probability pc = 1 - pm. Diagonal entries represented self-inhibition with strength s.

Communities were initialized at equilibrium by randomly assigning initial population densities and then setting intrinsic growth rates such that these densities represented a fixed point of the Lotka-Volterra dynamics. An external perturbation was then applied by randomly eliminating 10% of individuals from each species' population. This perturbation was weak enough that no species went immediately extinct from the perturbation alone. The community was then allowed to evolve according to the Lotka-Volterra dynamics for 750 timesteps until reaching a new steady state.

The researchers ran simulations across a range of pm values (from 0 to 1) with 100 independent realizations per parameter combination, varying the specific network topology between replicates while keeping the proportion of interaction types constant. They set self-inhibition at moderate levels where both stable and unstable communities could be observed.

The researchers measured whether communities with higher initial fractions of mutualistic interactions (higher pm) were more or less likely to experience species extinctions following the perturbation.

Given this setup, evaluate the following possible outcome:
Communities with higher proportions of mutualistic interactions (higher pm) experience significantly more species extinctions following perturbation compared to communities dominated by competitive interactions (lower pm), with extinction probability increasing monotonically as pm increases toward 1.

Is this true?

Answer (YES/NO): YES